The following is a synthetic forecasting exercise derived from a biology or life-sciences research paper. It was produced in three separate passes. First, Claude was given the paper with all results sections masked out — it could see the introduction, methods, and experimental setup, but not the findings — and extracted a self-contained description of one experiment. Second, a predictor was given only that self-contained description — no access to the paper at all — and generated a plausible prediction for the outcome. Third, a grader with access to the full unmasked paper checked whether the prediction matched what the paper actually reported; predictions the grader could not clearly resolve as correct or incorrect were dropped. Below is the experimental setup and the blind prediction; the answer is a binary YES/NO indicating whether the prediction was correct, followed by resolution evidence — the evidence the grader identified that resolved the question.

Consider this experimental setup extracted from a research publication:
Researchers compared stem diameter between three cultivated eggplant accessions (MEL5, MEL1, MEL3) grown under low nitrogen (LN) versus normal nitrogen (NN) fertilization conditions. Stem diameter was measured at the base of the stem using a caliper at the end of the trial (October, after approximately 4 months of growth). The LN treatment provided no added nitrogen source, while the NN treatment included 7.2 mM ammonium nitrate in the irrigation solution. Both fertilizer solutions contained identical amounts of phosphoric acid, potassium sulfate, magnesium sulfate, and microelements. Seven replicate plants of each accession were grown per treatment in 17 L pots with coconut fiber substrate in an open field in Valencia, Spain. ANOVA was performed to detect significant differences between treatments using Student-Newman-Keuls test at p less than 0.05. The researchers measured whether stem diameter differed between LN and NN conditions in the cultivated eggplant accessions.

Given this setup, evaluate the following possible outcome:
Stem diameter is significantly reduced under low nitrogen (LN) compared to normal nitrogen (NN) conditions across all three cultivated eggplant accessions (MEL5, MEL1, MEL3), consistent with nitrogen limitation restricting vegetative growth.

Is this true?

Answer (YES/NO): YES